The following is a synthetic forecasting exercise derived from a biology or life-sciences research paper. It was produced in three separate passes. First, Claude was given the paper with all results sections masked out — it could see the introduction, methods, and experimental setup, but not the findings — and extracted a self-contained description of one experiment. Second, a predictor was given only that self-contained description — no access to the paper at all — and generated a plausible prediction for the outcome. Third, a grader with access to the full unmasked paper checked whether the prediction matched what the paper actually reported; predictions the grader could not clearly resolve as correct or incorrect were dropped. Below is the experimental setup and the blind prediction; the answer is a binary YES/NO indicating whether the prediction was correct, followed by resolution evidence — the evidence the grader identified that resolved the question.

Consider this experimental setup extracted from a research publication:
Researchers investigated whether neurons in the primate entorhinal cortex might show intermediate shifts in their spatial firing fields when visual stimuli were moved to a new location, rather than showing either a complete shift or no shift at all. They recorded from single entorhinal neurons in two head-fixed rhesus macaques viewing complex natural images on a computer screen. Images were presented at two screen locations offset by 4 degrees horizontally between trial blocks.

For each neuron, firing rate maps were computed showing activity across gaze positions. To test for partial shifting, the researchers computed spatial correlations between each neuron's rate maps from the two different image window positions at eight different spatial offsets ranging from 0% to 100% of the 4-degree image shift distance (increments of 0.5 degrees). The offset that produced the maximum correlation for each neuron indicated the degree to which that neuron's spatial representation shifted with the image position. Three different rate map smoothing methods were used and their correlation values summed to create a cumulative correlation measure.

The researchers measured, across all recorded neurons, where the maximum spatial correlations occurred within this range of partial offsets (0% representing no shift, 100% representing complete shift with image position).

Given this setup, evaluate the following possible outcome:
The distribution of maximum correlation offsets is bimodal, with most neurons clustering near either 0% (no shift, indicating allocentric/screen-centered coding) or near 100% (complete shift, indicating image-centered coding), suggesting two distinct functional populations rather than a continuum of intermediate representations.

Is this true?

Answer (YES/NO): YES